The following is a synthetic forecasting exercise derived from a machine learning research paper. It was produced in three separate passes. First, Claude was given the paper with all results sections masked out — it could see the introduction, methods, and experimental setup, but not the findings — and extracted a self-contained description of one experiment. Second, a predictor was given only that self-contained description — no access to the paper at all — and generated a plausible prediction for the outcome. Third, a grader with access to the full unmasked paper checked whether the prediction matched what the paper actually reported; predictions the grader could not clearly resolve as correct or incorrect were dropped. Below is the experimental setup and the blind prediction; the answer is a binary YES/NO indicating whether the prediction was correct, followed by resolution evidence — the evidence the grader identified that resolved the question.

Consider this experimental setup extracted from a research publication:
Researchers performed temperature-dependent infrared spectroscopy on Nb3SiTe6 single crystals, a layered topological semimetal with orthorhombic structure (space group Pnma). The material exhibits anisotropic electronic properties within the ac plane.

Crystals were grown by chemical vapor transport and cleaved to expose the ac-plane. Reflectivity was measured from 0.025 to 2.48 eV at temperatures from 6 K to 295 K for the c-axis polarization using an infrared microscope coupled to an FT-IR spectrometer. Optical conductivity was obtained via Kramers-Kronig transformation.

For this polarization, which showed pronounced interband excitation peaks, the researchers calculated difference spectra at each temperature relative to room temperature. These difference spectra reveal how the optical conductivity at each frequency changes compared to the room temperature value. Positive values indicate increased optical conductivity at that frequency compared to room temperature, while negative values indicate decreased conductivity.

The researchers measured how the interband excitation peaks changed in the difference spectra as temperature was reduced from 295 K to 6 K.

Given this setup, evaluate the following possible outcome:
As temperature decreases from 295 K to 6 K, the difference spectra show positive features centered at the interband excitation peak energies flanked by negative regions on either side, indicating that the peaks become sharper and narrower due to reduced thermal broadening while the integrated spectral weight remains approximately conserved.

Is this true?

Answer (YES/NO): NO